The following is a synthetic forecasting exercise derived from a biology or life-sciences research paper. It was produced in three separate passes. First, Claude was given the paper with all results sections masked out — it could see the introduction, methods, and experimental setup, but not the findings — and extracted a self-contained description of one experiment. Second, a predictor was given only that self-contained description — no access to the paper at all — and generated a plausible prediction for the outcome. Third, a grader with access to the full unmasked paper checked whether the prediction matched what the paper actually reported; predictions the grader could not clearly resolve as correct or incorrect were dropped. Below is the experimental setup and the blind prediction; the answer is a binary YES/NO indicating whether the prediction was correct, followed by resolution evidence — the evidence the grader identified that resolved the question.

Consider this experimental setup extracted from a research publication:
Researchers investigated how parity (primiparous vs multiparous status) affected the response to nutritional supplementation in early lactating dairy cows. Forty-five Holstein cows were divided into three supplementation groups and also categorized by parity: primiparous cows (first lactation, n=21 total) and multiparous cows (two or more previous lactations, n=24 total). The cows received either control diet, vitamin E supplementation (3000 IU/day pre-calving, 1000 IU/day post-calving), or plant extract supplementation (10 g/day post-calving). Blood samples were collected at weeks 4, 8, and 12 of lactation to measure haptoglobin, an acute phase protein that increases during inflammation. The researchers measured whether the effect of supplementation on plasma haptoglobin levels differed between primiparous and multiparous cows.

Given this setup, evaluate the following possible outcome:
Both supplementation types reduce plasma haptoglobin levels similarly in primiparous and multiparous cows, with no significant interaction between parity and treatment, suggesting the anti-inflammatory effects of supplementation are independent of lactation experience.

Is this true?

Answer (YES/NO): NO